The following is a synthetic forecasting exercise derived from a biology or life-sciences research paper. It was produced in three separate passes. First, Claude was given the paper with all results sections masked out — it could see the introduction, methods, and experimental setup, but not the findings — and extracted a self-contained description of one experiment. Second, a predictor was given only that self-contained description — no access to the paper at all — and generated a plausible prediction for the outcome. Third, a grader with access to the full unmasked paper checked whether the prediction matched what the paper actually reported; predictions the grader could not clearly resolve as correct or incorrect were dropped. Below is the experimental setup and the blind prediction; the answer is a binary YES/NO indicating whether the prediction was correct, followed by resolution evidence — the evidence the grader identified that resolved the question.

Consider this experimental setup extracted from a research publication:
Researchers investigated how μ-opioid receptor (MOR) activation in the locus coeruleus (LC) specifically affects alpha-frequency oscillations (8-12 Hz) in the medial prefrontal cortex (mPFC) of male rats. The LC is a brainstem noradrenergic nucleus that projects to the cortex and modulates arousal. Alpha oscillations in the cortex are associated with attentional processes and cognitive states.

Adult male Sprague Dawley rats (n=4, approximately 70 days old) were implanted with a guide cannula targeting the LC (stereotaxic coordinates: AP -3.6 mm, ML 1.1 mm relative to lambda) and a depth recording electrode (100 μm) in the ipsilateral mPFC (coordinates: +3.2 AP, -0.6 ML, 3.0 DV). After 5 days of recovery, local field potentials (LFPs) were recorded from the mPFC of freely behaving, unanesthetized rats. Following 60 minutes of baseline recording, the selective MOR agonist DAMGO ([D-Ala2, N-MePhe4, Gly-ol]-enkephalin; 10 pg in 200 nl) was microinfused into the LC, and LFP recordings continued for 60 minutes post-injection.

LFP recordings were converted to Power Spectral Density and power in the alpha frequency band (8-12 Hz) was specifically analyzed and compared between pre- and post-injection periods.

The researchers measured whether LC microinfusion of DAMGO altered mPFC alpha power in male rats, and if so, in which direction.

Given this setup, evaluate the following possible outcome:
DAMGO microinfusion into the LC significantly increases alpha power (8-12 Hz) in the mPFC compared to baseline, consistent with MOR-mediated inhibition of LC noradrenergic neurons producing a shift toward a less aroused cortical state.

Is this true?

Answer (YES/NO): YES